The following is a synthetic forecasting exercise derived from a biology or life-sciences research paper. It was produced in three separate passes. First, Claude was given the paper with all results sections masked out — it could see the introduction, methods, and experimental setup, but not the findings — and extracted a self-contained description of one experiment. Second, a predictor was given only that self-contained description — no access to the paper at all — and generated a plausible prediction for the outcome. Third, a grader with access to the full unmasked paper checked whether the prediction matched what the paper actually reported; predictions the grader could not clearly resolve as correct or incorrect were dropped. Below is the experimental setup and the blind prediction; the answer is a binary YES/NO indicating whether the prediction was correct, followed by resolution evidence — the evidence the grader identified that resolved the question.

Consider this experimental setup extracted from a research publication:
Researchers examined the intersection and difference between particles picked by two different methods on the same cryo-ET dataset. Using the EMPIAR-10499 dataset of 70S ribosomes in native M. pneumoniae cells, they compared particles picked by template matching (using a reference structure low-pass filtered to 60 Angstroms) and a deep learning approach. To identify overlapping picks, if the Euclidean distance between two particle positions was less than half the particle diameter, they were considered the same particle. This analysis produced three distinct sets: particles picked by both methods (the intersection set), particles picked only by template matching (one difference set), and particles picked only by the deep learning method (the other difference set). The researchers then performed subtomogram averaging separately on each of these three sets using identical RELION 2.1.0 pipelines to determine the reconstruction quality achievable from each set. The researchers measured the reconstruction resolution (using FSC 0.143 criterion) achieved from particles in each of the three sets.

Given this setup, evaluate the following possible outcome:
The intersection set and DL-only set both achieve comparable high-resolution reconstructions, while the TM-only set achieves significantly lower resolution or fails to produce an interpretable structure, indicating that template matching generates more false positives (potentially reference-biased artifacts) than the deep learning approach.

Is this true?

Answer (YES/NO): YES